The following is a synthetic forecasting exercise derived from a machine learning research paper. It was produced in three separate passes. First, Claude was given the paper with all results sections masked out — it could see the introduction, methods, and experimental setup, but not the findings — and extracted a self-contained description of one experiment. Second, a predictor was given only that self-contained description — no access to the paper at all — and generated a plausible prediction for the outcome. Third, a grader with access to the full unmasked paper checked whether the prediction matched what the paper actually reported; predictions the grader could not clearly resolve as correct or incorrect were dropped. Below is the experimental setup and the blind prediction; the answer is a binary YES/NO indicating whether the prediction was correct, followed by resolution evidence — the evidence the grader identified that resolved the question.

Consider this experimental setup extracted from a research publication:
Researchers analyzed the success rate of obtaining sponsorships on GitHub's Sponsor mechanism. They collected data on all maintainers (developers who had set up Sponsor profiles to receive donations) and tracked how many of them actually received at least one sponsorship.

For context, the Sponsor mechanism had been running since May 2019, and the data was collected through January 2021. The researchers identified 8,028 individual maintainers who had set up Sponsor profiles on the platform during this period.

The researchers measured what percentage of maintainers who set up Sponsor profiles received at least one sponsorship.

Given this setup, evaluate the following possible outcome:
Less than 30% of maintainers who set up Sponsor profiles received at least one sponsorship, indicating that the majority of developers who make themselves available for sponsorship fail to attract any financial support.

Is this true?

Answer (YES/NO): YES